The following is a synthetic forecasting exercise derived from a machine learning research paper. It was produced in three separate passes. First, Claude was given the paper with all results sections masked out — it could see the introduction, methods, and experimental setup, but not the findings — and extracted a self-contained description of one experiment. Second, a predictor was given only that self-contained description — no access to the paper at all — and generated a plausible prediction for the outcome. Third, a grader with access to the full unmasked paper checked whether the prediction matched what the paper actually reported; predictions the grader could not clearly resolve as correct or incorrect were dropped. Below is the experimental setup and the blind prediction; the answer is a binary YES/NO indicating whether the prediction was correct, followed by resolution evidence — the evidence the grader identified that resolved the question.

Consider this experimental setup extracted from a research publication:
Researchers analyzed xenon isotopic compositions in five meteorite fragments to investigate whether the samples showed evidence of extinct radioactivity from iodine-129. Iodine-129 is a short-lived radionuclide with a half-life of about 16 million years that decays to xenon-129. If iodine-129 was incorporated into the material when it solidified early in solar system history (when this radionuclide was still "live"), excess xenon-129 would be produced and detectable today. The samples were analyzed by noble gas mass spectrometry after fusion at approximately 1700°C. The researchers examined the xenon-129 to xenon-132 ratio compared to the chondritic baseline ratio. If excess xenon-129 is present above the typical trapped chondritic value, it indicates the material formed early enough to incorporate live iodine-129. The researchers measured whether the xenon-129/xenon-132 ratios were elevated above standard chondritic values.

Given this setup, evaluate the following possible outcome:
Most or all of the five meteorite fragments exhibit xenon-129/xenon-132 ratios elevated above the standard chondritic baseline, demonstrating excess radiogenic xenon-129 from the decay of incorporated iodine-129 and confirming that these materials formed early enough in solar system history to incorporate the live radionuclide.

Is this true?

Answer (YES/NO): YES